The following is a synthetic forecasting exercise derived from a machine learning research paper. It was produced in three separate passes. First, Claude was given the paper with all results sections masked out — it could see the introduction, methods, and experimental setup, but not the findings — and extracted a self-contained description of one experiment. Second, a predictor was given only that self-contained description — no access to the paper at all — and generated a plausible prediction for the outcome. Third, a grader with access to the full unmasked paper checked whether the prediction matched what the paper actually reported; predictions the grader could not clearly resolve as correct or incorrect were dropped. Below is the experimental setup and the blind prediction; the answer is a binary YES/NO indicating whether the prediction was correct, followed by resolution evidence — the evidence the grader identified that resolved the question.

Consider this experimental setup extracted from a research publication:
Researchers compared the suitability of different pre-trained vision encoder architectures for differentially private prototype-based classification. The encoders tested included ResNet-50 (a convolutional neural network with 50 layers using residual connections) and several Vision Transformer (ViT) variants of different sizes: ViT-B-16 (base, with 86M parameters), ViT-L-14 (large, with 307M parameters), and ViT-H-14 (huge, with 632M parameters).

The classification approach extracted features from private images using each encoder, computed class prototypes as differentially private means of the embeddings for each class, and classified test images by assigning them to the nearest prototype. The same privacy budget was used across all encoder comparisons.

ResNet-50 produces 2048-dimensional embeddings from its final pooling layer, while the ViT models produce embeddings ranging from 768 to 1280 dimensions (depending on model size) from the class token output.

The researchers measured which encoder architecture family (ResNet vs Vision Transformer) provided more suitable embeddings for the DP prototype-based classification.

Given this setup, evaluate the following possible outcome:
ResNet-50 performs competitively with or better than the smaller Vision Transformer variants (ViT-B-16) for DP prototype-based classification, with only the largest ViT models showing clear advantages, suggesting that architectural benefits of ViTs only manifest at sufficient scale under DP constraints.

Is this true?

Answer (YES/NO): NO